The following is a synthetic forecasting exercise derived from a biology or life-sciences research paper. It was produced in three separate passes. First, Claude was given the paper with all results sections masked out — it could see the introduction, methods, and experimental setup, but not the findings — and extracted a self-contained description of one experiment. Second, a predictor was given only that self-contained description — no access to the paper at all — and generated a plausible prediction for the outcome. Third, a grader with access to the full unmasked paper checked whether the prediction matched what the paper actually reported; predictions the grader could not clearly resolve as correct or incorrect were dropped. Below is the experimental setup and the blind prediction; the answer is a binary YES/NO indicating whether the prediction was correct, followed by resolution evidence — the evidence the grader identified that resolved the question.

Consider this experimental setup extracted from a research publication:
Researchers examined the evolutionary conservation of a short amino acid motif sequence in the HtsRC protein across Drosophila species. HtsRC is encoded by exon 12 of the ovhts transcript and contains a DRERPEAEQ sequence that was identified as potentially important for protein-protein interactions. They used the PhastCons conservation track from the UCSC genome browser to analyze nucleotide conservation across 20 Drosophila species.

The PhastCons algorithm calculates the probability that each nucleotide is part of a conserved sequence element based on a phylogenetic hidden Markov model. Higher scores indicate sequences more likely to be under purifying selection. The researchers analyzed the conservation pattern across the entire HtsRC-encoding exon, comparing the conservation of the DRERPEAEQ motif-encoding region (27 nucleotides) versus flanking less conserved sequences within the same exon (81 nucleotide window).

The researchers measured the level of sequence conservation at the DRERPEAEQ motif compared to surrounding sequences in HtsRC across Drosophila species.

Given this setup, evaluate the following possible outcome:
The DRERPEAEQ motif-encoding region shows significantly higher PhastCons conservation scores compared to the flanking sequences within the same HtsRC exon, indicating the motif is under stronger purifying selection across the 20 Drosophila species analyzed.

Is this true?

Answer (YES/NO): YES